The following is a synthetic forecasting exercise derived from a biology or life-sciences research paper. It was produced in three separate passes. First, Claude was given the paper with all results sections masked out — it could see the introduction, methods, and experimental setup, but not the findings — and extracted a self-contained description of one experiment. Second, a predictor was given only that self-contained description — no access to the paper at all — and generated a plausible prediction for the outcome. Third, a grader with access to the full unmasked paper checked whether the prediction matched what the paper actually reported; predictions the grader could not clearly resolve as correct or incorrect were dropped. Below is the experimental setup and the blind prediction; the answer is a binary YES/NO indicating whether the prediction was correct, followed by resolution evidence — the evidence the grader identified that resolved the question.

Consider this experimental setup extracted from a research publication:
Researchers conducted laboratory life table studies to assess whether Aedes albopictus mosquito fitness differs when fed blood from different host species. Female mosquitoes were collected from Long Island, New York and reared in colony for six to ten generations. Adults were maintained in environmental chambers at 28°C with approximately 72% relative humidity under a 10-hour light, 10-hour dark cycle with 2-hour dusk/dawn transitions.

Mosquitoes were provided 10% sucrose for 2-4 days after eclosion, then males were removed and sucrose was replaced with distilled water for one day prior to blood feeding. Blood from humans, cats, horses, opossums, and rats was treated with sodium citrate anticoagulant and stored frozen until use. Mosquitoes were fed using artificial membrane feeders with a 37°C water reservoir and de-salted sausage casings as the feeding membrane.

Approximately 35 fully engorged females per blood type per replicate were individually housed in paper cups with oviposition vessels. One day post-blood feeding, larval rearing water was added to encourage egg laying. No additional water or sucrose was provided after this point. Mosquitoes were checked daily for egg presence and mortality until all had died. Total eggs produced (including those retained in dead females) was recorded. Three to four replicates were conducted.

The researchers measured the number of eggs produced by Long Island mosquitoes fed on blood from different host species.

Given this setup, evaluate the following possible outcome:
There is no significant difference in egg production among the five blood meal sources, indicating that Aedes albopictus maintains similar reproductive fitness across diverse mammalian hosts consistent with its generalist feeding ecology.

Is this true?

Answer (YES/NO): NO